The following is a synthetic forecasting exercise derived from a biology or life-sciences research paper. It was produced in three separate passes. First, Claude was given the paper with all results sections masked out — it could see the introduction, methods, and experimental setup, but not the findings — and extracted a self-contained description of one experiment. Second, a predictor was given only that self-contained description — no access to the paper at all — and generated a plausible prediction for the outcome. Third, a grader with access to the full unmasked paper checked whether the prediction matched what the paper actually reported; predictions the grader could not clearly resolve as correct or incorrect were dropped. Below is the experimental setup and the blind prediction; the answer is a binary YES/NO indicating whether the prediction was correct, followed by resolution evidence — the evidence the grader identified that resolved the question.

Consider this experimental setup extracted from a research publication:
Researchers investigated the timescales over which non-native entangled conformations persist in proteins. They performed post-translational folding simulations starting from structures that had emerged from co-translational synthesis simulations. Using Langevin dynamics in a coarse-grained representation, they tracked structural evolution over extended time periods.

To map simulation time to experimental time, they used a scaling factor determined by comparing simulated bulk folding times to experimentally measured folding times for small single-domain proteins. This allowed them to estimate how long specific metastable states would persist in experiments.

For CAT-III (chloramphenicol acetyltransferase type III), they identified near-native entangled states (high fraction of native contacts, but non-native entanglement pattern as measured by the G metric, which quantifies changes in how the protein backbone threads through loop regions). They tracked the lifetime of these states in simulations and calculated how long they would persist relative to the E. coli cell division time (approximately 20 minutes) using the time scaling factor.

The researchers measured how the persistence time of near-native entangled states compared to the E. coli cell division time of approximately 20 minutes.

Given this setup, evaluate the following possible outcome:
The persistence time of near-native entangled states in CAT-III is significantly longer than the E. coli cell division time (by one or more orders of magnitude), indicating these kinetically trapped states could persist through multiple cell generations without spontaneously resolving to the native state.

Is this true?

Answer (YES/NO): NO